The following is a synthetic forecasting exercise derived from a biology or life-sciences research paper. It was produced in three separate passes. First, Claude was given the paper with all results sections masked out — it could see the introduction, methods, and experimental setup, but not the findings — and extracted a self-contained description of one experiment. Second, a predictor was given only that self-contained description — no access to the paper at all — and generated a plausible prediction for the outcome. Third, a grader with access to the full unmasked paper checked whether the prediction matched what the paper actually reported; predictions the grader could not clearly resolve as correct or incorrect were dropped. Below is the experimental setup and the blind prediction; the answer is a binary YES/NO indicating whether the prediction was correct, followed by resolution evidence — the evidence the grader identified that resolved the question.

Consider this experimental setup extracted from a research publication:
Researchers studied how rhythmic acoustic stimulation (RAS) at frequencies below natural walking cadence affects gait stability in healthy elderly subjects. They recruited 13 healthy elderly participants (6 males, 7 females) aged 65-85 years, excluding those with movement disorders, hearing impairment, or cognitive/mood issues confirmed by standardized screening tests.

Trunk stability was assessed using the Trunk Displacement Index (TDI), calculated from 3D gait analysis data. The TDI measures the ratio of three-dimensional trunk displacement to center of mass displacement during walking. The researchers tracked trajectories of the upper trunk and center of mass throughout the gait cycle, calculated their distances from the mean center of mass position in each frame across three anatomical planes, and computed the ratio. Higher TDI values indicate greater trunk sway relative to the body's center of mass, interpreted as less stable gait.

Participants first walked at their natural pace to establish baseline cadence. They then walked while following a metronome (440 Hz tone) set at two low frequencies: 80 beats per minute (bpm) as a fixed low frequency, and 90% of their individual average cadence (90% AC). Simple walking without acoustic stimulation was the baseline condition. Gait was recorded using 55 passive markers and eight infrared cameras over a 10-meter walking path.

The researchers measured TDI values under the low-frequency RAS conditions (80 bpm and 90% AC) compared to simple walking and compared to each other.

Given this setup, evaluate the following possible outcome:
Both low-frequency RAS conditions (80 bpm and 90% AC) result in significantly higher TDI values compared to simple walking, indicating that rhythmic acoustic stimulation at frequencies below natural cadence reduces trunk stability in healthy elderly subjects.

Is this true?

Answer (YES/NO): NO